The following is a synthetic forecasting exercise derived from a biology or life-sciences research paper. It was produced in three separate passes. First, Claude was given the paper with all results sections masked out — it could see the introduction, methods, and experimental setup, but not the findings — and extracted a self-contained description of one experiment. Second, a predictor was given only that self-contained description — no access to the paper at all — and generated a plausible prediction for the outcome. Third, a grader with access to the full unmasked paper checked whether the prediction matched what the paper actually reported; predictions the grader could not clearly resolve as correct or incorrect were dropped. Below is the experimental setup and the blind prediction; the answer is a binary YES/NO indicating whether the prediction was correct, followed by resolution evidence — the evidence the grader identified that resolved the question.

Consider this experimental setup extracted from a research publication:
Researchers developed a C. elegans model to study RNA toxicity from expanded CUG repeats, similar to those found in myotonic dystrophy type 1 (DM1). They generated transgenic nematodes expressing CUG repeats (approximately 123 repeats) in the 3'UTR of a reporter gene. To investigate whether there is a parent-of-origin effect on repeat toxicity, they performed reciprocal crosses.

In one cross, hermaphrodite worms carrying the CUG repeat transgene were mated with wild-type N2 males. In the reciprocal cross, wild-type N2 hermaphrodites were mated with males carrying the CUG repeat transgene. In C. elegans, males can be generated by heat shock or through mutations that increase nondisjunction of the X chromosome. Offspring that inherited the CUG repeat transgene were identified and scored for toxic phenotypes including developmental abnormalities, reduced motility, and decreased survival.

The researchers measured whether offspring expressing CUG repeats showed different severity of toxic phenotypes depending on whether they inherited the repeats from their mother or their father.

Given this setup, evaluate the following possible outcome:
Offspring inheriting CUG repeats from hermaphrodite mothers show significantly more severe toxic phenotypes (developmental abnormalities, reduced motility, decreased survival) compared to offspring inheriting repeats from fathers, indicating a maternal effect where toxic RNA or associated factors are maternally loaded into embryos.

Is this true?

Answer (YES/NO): YES